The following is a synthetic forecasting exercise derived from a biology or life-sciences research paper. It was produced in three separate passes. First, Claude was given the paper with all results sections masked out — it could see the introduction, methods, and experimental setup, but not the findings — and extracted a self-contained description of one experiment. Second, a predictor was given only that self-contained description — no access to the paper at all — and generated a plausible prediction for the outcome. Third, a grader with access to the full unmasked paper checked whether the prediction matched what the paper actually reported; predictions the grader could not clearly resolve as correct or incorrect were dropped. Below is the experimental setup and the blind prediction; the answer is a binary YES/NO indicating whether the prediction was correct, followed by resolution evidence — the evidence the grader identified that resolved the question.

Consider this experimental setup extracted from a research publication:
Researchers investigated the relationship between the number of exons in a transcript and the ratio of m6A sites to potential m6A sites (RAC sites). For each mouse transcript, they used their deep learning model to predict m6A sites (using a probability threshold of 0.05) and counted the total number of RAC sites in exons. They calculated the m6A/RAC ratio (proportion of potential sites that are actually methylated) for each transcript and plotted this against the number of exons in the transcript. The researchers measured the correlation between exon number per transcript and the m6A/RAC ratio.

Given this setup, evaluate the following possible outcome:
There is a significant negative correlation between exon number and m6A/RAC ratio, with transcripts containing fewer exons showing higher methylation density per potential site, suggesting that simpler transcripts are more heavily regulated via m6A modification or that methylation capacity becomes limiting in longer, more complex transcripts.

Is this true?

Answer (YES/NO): YES